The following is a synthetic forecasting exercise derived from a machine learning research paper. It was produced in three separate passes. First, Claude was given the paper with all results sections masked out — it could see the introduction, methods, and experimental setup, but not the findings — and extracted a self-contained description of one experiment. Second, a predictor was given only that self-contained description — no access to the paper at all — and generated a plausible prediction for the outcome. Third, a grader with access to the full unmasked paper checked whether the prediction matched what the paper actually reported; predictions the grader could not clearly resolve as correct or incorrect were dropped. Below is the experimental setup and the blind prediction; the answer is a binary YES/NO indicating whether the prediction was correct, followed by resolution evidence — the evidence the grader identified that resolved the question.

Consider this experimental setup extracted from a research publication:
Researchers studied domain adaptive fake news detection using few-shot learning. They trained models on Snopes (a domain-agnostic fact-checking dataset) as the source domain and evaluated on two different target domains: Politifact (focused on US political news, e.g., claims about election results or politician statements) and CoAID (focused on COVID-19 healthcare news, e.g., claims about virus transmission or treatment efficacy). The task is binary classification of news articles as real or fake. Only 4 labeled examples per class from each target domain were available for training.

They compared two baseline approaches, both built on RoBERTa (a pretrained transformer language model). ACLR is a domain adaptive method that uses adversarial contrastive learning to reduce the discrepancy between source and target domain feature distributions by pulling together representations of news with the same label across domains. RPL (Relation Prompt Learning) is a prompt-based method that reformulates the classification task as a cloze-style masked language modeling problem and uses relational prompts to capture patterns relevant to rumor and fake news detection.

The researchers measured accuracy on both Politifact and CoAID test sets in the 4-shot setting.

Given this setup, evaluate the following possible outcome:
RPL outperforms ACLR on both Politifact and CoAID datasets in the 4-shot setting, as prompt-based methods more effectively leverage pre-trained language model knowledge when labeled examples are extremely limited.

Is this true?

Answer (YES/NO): YES